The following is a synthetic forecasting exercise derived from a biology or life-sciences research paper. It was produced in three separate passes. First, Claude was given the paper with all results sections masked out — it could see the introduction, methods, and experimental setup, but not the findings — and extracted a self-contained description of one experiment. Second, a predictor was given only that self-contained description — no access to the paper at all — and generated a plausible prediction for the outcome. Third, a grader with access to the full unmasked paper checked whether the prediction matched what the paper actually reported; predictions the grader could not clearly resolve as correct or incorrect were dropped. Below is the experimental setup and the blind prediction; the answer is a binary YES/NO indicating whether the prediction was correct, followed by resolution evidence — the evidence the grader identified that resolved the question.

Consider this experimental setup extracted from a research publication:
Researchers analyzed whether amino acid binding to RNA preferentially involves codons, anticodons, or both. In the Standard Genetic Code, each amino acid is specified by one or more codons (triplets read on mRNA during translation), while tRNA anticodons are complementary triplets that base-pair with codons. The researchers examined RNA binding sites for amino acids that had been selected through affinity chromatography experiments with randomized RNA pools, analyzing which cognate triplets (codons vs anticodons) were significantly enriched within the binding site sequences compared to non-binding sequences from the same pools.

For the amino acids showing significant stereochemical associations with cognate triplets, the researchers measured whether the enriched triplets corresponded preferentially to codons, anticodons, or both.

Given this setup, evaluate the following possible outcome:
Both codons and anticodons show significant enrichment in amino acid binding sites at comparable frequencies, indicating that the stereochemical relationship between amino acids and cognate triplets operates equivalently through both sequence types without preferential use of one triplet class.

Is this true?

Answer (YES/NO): NO